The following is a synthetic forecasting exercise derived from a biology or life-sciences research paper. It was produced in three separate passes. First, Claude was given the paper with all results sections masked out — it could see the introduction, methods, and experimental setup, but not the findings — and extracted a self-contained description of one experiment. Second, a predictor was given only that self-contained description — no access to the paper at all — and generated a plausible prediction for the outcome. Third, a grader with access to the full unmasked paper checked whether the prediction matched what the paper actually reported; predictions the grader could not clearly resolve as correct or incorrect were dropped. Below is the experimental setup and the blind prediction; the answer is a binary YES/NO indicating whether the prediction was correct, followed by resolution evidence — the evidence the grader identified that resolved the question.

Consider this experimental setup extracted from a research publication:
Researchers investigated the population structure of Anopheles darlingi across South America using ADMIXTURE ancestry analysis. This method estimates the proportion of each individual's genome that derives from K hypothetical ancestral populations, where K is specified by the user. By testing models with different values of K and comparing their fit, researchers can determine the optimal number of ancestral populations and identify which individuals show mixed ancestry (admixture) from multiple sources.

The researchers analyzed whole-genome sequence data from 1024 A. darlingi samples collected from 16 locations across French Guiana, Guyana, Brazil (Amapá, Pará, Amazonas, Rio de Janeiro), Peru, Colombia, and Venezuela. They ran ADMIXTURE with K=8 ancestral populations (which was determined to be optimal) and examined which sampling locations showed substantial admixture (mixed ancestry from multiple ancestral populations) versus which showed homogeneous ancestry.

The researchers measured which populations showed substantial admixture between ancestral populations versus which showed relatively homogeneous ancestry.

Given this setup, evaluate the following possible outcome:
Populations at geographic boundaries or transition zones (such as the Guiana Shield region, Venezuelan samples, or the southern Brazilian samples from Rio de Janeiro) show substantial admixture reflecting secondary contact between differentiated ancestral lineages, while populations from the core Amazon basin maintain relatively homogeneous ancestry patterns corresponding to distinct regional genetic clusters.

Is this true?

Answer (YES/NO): NO